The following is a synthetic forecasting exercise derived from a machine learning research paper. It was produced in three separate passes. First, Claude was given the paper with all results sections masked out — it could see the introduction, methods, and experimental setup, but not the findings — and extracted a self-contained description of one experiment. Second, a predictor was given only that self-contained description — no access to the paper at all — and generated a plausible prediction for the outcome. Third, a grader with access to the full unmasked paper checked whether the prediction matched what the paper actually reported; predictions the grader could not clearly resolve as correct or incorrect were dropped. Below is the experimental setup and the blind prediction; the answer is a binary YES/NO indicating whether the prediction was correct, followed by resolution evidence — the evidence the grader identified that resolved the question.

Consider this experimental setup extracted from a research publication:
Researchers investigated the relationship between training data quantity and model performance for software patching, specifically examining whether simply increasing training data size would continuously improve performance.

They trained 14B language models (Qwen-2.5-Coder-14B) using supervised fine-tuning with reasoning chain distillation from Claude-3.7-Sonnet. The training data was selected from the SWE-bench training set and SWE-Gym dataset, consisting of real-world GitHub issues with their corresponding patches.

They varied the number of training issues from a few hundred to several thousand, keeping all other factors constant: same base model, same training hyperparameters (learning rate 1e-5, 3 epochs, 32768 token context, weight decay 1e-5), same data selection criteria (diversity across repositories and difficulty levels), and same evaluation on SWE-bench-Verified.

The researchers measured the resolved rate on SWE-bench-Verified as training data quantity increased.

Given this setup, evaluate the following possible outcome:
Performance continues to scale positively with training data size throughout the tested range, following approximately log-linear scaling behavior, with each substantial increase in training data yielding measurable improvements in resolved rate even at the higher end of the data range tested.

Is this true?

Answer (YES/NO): NO